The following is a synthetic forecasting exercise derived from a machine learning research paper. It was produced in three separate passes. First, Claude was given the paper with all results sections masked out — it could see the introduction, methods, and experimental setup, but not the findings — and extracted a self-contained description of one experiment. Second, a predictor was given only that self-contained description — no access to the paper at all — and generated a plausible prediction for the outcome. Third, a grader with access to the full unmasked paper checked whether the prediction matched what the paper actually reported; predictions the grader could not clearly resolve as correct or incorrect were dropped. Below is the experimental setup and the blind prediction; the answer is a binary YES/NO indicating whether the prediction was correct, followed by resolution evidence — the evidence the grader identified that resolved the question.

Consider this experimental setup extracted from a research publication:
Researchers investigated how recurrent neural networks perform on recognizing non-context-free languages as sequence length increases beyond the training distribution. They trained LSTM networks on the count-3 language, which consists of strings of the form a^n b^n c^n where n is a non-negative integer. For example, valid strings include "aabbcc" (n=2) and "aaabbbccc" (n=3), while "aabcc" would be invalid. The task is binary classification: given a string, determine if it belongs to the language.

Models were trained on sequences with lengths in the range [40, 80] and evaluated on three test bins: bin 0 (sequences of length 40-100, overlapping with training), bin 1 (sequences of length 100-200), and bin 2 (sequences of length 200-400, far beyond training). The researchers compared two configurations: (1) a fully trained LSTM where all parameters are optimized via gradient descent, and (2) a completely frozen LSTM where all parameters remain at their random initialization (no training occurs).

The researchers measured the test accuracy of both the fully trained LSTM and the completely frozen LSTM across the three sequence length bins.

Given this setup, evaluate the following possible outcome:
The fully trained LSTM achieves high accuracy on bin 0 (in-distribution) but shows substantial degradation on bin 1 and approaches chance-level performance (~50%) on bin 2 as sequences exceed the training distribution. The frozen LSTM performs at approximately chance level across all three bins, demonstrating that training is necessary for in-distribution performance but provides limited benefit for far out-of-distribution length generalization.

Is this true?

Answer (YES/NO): NO